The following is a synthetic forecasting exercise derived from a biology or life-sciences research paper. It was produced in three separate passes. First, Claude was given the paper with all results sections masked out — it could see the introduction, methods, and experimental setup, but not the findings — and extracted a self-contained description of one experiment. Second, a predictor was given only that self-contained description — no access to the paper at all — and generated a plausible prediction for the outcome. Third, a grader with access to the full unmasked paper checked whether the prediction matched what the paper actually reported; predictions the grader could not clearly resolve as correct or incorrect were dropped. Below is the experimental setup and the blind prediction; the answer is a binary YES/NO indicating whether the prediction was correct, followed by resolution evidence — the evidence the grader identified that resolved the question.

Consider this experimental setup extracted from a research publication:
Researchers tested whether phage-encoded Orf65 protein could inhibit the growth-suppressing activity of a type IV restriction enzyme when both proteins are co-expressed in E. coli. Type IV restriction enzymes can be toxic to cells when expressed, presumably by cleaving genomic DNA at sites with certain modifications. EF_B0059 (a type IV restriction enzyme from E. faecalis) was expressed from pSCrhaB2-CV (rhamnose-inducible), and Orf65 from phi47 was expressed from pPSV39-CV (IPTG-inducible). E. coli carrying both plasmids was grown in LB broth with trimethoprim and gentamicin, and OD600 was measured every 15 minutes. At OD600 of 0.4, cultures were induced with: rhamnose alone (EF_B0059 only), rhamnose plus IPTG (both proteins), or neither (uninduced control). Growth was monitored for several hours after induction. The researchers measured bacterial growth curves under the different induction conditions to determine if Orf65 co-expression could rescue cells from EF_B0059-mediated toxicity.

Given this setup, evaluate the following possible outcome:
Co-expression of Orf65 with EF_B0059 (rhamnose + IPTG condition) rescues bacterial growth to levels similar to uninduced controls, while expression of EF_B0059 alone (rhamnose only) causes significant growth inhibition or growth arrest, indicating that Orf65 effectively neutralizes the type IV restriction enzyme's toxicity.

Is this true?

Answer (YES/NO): NO